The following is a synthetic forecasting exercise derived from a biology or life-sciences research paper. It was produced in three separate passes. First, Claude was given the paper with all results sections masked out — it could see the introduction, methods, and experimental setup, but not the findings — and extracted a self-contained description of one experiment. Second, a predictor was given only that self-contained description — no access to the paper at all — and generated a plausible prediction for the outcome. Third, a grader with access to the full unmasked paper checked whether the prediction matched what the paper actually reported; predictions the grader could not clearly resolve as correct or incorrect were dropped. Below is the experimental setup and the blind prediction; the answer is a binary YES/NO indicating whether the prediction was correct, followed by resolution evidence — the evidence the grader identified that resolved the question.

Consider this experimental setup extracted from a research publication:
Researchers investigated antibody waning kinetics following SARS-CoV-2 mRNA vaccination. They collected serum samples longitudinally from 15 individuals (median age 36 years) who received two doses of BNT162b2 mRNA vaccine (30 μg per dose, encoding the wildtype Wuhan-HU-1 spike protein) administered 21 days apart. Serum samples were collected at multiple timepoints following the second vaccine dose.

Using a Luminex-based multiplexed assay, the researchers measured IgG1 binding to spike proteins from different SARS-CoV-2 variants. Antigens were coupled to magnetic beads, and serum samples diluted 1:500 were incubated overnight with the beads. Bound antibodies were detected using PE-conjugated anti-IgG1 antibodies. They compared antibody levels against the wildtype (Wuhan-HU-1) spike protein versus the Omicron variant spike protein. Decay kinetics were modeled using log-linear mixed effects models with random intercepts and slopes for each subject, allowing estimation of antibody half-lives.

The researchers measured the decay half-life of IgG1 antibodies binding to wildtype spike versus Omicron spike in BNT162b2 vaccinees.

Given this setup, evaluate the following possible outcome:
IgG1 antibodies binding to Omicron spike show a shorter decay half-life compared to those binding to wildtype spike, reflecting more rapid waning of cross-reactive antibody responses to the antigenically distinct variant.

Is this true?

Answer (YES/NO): YES